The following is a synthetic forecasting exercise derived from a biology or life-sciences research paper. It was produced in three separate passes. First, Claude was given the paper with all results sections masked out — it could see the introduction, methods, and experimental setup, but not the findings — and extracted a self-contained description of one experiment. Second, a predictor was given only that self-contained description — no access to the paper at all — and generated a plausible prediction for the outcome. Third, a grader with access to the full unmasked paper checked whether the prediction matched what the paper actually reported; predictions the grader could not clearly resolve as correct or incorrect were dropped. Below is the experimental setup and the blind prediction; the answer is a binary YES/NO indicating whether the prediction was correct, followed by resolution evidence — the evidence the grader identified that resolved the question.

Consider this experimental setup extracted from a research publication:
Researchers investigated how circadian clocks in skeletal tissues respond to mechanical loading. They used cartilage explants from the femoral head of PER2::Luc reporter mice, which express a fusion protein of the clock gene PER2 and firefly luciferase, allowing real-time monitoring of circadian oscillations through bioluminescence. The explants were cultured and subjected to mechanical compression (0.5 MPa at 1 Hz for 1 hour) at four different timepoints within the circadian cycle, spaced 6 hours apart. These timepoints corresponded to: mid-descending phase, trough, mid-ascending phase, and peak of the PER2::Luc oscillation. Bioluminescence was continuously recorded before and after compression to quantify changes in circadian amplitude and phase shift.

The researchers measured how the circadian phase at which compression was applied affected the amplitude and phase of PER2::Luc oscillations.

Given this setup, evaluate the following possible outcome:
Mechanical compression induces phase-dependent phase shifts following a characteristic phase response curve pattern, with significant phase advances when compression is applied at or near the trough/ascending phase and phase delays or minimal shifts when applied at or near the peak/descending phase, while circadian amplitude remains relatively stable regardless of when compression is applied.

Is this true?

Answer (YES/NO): NO